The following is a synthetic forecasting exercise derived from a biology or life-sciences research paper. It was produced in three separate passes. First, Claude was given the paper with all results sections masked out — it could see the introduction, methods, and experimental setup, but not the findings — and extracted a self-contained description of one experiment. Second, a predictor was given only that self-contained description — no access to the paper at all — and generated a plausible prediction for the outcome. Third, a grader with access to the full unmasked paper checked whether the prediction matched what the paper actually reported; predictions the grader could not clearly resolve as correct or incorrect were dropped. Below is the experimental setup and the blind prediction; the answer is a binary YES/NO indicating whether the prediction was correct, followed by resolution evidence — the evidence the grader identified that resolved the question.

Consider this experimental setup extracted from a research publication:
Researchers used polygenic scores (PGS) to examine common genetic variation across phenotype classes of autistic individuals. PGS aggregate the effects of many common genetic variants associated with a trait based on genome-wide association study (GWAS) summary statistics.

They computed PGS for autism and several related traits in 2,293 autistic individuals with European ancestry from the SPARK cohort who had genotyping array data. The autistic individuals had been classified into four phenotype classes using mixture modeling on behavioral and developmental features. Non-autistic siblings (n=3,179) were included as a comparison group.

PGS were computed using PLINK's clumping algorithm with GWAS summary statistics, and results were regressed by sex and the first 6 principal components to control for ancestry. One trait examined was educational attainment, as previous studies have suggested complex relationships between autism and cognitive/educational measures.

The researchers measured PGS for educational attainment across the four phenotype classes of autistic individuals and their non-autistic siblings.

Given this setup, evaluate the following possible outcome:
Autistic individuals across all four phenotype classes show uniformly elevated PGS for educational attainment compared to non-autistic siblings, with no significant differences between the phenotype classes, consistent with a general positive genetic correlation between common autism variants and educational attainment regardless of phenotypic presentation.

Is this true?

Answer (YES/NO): NO